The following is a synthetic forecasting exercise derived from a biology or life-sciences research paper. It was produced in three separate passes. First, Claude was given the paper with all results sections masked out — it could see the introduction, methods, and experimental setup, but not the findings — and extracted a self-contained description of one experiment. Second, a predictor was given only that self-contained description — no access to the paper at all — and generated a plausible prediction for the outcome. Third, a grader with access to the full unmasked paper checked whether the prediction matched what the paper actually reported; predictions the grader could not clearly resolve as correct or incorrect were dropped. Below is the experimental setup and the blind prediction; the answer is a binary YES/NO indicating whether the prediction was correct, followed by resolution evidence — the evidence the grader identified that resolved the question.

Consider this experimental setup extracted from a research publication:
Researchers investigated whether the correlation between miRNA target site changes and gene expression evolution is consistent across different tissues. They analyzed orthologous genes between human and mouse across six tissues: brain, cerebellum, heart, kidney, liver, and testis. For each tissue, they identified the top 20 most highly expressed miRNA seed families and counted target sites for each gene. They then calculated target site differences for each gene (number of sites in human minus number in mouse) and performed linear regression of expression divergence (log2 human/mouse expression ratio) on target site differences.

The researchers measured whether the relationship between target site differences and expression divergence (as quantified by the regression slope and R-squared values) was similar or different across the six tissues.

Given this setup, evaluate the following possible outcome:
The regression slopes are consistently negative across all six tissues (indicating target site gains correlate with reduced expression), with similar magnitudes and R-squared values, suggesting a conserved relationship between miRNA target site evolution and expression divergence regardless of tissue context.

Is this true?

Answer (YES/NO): YES